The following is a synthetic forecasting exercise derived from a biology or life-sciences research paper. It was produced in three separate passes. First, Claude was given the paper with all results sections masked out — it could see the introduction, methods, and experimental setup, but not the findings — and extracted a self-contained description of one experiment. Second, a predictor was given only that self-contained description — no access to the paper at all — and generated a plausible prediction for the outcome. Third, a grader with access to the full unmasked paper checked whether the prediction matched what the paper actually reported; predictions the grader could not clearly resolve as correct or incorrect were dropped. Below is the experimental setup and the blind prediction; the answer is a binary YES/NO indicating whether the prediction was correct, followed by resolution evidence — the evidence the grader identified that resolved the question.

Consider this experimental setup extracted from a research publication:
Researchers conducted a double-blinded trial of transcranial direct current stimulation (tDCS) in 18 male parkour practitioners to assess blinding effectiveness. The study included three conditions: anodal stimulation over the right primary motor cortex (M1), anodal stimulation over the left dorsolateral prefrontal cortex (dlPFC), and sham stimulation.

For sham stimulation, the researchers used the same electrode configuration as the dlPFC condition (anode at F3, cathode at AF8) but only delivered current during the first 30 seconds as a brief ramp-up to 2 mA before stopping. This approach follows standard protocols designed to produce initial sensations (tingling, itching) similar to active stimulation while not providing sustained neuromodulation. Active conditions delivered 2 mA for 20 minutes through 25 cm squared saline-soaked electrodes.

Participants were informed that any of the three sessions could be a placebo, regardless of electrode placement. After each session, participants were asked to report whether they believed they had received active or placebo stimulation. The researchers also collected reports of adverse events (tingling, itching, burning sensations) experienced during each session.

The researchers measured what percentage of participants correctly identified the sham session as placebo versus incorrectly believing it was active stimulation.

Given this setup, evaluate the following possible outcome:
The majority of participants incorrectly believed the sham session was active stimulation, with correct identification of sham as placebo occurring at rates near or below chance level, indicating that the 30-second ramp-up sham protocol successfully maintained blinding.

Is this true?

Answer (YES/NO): YES